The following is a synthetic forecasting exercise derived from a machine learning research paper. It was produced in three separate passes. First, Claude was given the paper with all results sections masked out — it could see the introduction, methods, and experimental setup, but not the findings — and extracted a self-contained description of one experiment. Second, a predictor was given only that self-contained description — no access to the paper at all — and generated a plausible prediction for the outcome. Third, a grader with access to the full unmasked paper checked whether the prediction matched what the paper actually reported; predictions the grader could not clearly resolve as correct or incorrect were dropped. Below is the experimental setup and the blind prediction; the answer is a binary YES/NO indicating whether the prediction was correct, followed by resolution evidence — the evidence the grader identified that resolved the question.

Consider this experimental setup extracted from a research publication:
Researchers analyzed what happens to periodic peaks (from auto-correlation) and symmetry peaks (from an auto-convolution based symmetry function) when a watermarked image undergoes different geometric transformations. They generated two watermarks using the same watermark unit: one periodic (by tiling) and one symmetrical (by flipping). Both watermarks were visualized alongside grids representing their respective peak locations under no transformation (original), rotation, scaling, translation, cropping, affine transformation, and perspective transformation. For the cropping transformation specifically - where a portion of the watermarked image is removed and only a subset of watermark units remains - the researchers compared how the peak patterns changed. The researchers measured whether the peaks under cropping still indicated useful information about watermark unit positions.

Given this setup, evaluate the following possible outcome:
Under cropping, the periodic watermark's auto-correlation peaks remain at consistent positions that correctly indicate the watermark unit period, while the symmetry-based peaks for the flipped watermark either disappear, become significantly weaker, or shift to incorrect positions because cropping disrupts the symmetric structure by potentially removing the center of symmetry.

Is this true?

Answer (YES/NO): NO